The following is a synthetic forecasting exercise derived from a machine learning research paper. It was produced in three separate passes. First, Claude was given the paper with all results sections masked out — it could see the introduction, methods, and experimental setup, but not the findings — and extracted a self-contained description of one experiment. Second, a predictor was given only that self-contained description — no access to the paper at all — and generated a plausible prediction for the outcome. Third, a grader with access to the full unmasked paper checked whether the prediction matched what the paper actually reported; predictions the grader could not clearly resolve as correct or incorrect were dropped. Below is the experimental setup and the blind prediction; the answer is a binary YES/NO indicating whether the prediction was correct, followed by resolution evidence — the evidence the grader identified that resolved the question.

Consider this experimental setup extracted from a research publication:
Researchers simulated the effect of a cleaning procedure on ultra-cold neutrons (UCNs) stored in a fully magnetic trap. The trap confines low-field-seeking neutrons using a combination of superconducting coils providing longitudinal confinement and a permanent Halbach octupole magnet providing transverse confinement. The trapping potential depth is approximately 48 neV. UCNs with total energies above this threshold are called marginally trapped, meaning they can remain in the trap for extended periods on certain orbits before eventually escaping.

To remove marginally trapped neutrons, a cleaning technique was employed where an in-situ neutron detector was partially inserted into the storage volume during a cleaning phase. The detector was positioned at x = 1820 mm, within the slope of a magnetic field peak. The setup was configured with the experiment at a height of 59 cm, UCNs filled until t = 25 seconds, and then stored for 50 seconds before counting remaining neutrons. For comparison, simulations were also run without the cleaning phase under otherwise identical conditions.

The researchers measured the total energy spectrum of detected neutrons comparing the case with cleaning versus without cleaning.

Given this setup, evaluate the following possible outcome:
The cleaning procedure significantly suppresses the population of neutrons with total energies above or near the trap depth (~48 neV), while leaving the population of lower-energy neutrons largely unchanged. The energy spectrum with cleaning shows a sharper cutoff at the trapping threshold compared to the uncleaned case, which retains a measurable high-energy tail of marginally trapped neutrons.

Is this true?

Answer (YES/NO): NO